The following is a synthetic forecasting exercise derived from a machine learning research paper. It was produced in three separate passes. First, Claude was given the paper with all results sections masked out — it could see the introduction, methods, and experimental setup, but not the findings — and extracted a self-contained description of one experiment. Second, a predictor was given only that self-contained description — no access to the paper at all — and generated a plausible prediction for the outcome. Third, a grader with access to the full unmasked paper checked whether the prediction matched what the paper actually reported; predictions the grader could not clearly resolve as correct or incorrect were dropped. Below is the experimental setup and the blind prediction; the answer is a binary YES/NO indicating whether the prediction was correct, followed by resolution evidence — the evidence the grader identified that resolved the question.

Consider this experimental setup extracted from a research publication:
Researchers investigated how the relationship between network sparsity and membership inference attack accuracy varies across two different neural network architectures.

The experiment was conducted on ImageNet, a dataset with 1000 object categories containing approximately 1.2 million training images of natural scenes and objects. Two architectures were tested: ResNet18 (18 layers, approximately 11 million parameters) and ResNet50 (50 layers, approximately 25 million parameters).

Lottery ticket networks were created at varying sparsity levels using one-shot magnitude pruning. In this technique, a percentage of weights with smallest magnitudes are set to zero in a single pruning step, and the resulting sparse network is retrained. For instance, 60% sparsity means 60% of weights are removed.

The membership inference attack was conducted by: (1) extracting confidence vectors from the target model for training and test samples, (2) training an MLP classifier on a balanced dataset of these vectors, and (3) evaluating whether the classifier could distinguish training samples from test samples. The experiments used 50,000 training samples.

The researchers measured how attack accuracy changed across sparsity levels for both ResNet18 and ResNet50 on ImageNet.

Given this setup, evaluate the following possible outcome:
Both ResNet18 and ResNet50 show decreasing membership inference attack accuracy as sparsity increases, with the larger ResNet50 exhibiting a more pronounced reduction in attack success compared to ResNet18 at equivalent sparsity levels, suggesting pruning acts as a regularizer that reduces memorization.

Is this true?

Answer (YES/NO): NO